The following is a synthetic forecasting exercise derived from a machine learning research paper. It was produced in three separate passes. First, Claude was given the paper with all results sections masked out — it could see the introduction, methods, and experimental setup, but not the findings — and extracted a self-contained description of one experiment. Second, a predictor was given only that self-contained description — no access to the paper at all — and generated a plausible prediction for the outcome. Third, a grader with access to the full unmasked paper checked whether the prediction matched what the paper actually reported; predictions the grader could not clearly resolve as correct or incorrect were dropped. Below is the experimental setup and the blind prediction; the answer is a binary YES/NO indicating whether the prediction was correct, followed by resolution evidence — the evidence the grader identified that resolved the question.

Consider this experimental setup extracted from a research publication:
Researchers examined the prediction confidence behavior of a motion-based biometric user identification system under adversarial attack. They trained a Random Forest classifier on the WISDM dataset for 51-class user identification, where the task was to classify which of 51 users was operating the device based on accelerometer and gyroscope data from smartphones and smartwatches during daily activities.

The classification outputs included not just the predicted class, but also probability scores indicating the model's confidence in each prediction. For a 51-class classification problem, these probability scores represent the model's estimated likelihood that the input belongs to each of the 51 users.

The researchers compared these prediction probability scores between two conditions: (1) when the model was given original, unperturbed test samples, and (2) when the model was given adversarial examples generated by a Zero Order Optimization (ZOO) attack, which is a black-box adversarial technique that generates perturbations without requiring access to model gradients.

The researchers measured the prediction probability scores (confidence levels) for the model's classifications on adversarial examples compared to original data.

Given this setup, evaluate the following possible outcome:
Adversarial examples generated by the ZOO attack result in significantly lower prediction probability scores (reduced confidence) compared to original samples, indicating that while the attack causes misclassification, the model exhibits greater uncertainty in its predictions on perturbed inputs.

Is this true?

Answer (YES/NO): YES